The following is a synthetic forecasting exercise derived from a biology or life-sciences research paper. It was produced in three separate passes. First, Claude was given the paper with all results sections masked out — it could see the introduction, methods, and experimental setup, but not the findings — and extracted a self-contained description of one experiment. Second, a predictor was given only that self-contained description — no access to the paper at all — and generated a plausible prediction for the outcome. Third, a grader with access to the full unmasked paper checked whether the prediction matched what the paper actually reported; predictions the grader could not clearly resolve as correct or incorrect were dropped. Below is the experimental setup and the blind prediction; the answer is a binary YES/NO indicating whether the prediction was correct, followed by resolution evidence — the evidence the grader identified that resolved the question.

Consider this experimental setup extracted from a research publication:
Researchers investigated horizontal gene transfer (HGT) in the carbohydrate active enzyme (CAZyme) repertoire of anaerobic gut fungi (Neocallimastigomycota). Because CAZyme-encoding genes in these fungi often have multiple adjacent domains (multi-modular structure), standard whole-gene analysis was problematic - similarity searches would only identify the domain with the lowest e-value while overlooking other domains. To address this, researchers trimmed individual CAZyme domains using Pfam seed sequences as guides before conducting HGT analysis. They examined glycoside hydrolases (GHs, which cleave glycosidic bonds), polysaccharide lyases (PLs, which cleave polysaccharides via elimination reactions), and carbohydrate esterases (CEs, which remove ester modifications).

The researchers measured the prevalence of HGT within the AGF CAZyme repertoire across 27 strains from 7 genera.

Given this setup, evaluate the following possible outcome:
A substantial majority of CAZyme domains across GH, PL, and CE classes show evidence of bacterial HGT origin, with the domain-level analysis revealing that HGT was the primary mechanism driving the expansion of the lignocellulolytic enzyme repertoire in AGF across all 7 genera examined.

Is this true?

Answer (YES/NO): NO